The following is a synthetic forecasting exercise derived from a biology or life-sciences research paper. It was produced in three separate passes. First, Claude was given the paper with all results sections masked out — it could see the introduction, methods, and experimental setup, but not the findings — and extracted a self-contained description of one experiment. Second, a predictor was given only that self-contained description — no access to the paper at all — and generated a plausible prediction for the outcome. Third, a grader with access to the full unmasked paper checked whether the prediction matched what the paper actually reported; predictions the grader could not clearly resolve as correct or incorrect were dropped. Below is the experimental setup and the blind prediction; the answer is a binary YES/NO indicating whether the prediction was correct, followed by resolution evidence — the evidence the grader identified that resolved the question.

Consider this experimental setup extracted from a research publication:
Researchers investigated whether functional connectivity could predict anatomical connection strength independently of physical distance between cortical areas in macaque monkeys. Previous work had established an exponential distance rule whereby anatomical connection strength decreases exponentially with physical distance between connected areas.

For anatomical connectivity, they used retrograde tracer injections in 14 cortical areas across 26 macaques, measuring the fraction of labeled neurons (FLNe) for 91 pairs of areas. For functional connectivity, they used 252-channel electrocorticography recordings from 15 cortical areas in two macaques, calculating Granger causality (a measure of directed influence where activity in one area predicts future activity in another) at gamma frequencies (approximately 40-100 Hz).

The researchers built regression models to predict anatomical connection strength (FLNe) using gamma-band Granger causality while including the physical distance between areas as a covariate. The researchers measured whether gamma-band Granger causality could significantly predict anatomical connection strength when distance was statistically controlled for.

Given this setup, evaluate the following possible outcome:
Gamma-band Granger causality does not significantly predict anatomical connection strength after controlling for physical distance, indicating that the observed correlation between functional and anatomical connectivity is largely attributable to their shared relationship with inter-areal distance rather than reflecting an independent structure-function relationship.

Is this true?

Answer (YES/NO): NO